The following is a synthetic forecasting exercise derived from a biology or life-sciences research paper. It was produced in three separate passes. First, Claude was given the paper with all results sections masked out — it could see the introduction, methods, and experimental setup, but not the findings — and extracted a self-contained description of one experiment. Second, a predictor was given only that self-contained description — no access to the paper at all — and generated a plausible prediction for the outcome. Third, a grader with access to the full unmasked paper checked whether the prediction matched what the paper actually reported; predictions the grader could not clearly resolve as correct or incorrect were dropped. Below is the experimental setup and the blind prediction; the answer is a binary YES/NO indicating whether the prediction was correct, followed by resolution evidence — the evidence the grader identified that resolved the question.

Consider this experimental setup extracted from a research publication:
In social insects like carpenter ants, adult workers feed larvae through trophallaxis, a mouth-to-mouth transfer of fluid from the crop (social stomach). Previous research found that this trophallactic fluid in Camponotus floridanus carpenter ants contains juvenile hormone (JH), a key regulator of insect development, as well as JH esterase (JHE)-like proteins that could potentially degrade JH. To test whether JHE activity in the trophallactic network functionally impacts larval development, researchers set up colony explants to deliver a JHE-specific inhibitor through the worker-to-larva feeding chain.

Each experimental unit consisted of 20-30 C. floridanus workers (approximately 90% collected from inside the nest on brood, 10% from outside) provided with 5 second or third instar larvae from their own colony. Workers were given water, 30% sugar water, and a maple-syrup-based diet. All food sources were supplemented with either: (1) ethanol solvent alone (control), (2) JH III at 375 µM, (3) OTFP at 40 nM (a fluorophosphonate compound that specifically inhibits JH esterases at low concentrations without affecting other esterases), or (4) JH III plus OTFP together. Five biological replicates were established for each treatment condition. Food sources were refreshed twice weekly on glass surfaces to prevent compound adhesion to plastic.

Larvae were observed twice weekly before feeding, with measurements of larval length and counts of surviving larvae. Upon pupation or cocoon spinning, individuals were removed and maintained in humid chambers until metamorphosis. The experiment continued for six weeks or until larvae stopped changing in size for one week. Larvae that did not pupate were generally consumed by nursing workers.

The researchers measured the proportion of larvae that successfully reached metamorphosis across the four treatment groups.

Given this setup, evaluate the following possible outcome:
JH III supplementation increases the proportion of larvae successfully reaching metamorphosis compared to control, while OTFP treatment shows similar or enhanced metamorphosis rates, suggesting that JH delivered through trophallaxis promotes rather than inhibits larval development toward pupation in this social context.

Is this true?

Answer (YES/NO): YES